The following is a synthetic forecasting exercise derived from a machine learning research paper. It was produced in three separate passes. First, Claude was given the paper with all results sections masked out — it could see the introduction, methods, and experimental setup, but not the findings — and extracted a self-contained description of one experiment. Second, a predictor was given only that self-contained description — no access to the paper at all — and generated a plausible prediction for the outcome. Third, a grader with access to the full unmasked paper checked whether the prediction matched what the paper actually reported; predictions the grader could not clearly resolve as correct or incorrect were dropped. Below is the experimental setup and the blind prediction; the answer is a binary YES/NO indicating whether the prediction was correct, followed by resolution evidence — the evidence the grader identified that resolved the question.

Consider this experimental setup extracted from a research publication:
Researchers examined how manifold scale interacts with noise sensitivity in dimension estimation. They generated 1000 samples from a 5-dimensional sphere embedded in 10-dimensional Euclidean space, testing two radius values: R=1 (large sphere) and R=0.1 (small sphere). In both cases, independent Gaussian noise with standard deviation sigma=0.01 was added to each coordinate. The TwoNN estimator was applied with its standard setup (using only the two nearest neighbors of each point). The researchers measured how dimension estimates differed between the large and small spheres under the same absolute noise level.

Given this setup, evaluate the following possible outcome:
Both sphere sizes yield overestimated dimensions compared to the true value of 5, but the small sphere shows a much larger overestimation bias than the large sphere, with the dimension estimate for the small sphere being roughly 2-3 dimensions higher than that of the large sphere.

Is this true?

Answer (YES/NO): NO